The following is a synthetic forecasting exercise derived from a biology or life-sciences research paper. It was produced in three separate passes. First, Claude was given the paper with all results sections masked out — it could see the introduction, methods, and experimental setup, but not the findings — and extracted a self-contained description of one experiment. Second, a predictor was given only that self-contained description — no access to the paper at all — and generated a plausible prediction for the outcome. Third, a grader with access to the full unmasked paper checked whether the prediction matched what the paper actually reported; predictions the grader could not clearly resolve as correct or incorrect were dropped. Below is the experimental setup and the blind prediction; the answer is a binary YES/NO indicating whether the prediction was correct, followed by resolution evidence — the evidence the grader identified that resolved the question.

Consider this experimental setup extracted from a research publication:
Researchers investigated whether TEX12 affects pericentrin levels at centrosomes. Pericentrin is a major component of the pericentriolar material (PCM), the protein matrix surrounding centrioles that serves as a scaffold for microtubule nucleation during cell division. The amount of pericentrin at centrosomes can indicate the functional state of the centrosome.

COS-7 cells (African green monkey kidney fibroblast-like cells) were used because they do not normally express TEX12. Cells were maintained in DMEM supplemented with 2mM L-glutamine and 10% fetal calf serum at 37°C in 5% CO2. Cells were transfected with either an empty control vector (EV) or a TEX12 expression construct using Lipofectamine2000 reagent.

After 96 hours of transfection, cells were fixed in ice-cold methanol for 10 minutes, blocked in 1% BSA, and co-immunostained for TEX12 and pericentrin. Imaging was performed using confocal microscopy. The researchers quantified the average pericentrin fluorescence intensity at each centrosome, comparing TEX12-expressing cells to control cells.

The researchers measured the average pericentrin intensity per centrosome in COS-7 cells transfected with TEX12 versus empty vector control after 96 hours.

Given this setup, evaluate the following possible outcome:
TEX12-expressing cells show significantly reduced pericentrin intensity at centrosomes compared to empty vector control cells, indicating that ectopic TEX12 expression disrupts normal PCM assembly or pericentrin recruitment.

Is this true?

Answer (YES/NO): NO